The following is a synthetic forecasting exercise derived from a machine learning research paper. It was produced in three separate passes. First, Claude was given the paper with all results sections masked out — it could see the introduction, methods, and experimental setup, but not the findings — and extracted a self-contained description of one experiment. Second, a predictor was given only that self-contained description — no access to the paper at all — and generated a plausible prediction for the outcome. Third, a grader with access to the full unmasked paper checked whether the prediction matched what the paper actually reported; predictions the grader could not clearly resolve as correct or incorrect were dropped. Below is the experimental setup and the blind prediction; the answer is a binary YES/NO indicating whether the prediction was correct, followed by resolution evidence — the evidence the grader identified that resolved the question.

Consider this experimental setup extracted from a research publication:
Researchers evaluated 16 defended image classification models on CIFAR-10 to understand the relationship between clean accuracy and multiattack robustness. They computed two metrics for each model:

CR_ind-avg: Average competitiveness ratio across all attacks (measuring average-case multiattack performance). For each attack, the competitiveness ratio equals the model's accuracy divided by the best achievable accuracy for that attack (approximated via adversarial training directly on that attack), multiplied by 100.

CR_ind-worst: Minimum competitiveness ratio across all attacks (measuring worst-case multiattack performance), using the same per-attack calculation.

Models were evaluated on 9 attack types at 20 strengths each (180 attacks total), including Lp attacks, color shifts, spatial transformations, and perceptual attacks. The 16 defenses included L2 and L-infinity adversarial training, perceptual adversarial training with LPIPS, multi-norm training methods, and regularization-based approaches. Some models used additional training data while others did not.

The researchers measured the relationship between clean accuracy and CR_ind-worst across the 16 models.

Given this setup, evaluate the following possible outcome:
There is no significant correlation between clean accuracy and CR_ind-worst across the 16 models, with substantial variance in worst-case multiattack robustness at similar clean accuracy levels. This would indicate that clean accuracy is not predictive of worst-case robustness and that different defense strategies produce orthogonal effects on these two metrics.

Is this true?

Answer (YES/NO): NO